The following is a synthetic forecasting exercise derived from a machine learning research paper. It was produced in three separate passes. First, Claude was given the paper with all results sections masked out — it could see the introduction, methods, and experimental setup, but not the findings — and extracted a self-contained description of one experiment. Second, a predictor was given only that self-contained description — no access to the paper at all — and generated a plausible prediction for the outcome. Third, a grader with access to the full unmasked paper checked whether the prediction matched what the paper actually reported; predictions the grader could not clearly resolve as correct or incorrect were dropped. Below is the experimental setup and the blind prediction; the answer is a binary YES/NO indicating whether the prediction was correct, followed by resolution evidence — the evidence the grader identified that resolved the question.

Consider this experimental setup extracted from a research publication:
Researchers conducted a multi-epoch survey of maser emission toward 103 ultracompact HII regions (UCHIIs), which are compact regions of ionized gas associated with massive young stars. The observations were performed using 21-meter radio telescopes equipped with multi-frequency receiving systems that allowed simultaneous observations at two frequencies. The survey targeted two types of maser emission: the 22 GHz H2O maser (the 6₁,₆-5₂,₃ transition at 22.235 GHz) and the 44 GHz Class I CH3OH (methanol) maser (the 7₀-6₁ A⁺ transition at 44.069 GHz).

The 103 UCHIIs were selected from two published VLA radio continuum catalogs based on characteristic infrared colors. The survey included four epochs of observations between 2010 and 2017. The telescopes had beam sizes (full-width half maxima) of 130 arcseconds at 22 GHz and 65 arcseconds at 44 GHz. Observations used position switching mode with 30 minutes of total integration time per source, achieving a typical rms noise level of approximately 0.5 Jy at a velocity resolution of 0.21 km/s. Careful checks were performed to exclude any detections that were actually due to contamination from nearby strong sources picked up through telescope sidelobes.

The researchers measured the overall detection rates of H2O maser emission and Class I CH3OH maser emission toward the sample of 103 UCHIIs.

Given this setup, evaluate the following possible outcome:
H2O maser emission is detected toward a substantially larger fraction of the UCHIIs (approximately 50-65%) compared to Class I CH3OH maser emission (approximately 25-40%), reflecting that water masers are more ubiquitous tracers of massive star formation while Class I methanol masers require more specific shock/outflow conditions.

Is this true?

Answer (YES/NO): NO